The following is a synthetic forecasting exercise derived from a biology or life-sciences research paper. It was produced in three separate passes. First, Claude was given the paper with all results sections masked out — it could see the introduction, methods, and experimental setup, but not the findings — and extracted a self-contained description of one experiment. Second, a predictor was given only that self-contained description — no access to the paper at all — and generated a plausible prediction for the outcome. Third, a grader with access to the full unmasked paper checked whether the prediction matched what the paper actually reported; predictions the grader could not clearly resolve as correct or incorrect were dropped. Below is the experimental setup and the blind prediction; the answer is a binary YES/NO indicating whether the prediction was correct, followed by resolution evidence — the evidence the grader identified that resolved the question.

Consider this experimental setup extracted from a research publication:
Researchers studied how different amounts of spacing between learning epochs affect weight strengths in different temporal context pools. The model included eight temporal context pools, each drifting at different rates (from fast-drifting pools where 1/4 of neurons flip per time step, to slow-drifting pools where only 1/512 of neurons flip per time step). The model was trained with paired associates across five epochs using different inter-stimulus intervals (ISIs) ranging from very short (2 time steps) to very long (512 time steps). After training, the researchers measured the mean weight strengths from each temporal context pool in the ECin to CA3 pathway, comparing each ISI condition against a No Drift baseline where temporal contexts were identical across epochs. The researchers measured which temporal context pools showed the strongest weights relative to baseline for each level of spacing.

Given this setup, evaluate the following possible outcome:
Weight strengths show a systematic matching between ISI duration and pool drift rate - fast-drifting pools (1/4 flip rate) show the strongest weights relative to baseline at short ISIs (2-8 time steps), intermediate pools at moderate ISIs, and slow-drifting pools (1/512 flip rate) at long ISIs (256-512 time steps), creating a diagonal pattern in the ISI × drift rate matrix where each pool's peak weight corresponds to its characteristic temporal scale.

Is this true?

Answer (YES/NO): YES